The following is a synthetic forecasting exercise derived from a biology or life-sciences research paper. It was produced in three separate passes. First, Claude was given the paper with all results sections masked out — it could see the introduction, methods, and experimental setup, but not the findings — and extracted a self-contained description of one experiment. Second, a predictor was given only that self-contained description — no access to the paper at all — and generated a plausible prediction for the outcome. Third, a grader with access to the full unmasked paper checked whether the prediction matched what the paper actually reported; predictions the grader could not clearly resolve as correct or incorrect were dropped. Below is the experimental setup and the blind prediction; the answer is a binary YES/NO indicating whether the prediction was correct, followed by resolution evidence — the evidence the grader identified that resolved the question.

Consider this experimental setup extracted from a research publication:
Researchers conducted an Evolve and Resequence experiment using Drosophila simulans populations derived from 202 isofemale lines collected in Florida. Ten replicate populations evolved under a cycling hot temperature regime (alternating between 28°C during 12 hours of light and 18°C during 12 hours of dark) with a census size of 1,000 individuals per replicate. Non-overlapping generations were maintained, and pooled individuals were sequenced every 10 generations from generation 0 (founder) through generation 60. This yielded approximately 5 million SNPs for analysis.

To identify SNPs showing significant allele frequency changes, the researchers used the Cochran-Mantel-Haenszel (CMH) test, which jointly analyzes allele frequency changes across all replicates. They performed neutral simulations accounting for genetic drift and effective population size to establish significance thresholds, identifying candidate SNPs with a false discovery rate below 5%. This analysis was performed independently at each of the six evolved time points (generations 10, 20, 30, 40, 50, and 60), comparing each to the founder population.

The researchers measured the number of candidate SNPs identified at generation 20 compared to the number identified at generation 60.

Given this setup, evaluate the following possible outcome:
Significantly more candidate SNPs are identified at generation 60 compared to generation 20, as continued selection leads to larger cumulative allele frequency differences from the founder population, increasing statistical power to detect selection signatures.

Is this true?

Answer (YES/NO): NO